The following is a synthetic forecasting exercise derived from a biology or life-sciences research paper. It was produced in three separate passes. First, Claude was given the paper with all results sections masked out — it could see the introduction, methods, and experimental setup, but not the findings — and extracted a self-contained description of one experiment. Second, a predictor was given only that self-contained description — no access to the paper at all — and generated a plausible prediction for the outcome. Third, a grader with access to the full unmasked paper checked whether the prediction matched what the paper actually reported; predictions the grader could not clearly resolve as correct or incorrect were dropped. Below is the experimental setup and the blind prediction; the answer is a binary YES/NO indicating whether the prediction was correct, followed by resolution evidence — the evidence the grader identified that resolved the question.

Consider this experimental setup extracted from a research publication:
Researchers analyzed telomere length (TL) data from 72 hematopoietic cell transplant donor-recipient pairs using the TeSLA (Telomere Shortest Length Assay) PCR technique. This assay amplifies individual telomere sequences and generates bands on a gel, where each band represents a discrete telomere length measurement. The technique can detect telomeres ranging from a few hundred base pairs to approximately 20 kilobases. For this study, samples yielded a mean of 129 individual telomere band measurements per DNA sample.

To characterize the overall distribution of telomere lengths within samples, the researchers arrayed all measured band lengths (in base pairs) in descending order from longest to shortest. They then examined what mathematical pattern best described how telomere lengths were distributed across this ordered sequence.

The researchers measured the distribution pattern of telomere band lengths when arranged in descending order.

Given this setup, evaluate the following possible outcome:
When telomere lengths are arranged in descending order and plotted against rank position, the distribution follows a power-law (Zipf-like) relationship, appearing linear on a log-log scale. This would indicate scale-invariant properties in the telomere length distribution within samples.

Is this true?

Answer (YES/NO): NO